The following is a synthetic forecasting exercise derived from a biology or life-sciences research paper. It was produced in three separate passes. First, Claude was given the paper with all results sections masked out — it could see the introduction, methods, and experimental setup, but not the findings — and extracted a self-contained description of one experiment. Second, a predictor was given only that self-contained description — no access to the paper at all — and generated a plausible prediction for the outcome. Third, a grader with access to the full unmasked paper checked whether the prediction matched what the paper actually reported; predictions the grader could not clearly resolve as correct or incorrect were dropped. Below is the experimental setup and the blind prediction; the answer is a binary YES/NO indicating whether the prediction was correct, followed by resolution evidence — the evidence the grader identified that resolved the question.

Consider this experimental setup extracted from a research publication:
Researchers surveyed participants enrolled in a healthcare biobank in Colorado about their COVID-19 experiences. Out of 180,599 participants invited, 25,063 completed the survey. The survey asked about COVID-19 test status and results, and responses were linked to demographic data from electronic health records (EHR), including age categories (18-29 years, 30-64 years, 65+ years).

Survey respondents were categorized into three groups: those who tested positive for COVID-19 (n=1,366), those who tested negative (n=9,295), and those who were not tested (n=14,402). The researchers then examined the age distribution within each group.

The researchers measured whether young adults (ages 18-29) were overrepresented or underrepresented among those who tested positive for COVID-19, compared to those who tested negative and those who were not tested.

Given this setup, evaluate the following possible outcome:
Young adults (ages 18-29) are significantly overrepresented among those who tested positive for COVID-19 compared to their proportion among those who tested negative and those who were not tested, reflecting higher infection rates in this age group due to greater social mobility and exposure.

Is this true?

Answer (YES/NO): YES